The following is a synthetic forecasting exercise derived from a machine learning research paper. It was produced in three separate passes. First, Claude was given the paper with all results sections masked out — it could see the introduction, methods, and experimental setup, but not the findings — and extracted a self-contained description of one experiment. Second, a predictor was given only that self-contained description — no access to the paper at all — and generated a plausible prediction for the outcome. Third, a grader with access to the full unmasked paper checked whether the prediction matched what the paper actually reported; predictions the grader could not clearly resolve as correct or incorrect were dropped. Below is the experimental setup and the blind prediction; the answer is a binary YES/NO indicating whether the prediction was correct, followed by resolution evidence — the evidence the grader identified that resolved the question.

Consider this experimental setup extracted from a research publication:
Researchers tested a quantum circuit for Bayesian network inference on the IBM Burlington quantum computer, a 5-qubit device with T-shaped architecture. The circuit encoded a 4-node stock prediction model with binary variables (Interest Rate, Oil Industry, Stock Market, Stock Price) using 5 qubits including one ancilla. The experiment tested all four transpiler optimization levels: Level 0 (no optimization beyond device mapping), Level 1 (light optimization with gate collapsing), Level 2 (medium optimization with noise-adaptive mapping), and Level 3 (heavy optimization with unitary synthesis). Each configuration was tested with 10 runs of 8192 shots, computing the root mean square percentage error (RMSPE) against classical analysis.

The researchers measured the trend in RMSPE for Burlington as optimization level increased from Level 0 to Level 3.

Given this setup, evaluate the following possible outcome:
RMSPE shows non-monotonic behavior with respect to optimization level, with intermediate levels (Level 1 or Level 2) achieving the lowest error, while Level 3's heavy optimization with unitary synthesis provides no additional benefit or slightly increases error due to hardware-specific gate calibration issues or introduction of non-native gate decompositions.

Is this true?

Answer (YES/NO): NO